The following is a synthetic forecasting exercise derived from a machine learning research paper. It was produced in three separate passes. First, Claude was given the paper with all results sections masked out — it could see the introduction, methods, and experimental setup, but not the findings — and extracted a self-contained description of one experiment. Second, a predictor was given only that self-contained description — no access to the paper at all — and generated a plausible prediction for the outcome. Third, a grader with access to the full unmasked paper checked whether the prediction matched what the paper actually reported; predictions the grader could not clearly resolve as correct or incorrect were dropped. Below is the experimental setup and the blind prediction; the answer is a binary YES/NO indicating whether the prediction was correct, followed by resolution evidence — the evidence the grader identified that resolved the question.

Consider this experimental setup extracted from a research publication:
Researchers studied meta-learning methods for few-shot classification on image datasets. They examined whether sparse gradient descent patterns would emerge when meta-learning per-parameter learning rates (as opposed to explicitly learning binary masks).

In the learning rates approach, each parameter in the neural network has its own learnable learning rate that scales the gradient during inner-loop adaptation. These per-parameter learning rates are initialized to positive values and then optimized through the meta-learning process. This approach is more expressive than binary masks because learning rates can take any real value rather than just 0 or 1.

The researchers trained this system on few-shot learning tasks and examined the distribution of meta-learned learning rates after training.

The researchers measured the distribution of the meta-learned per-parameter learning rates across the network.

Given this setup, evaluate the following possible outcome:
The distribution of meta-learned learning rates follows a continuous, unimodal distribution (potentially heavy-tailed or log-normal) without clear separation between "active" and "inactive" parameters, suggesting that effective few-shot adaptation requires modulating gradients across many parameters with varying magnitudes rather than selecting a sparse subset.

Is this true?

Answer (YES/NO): NO